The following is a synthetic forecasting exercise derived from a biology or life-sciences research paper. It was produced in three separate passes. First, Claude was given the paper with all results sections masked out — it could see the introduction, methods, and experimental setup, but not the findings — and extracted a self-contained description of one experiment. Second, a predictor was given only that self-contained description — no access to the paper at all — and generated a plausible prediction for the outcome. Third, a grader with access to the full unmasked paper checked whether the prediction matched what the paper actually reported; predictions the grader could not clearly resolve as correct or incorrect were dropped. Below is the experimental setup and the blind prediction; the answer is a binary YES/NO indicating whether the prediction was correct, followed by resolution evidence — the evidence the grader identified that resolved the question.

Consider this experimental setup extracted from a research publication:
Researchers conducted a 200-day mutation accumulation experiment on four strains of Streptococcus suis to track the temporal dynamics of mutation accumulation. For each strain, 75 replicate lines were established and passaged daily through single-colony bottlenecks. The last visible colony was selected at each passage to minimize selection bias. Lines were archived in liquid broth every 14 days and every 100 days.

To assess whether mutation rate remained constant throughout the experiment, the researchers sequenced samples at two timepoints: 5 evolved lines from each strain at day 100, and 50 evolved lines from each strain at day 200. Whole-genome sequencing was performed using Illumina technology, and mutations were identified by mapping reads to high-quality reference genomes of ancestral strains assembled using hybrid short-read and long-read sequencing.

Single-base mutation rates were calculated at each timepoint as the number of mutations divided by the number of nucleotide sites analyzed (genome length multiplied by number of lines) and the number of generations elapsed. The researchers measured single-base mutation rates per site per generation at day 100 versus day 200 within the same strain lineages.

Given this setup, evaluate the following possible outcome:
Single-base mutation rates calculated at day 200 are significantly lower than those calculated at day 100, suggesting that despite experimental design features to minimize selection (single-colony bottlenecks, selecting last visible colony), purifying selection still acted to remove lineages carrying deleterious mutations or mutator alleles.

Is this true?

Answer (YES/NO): NO